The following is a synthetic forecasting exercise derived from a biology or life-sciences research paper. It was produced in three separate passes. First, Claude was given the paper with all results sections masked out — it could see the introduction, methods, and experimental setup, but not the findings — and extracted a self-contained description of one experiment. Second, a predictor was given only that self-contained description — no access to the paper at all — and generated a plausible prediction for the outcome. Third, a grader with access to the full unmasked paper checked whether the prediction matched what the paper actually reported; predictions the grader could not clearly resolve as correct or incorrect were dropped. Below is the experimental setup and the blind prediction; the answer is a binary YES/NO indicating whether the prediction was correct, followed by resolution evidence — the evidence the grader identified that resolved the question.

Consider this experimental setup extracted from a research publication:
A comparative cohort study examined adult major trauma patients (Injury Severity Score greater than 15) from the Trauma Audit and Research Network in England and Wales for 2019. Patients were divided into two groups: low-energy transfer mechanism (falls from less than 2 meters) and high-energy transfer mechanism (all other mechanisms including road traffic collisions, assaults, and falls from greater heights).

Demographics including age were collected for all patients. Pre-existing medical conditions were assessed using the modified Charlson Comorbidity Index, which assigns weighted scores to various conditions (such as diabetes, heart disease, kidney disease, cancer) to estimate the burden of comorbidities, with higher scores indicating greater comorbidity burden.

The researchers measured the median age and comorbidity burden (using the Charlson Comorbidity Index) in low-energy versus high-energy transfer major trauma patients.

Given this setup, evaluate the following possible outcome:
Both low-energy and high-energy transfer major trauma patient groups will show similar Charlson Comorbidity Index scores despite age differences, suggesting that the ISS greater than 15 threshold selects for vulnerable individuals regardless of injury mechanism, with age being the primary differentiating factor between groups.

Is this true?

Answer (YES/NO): NO